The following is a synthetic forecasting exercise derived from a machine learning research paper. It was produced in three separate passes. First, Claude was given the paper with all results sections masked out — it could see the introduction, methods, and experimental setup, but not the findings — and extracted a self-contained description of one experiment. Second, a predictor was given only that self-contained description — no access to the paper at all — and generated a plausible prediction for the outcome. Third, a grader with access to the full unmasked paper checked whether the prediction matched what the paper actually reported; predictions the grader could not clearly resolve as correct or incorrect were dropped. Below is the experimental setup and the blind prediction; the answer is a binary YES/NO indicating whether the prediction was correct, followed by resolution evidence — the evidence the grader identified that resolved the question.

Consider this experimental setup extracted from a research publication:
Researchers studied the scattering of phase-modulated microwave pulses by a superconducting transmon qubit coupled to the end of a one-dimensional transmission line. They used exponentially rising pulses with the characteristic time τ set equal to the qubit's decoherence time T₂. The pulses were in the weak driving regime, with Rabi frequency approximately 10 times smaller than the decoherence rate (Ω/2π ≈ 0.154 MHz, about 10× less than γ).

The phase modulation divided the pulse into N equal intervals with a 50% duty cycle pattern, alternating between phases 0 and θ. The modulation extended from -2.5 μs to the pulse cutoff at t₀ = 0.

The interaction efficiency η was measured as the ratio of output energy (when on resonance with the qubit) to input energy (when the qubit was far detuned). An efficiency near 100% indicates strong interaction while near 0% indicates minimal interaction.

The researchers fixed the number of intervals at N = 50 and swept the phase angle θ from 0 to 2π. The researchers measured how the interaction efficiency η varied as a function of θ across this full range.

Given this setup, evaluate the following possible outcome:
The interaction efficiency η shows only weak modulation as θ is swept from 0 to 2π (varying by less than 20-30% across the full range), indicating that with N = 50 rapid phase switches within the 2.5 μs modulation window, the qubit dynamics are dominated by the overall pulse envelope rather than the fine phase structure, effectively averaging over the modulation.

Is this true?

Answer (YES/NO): NO